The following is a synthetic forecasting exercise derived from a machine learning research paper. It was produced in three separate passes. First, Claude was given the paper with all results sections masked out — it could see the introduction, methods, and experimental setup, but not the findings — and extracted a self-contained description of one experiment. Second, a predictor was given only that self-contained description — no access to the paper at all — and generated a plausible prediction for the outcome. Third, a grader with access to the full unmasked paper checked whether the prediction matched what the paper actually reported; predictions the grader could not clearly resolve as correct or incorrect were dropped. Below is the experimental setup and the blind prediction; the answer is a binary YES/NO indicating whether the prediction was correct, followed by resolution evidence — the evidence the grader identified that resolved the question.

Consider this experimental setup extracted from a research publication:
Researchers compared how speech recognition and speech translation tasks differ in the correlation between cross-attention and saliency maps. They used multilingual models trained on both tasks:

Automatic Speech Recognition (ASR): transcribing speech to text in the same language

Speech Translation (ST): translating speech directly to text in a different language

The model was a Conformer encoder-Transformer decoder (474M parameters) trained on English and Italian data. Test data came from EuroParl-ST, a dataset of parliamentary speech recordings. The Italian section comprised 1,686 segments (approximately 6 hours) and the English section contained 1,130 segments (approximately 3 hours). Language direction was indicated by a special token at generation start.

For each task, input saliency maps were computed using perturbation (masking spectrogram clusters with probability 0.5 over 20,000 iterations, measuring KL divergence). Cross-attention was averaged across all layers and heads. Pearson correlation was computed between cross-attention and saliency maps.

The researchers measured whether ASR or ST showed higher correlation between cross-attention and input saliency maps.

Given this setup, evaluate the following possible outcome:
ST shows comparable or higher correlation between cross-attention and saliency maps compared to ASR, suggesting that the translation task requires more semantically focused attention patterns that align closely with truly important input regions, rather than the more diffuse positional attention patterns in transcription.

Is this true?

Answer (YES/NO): NO